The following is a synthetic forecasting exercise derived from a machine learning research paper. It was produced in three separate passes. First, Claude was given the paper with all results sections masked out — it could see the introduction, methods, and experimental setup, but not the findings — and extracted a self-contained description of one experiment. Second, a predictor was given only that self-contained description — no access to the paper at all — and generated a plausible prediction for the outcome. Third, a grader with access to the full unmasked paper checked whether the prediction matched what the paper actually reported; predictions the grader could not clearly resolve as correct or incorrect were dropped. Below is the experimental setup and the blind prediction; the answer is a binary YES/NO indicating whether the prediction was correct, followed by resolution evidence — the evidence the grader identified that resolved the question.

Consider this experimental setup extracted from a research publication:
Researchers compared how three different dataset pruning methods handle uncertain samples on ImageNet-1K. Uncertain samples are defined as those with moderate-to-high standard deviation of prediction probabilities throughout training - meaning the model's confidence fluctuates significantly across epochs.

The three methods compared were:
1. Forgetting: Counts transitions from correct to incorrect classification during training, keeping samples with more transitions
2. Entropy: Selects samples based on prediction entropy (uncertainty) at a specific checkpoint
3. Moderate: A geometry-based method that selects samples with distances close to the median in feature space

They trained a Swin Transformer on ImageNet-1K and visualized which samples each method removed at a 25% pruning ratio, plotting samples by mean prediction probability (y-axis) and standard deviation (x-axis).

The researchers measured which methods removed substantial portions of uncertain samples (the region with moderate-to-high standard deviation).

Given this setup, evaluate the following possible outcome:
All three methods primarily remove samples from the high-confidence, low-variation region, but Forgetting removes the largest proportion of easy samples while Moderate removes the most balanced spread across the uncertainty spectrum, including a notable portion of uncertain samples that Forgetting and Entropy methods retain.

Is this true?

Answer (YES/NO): NO